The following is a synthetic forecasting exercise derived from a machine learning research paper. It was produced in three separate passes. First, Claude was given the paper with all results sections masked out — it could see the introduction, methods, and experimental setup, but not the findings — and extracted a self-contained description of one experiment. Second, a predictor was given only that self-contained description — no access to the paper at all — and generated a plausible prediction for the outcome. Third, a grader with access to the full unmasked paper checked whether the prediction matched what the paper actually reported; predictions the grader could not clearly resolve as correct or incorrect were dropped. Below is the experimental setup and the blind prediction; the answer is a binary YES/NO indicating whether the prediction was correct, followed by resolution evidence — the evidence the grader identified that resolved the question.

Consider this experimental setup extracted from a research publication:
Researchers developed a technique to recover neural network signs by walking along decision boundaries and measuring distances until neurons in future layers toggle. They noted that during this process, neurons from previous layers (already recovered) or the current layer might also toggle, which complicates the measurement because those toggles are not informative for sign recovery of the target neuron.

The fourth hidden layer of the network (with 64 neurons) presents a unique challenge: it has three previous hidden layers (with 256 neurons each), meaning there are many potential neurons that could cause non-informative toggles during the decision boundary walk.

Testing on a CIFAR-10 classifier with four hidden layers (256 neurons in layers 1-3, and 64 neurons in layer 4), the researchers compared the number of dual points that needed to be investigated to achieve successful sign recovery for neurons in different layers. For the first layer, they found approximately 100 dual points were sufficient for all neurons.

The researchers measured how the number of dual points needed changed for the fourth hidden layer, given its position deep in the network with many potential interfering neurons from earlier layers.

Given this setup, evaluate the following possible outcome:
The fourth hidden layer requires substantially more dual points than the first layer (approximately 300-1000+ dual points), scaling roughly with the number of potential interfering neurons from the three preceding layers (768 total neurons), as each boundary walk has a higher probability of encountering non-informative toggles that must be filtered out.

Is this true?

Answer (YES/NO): YES